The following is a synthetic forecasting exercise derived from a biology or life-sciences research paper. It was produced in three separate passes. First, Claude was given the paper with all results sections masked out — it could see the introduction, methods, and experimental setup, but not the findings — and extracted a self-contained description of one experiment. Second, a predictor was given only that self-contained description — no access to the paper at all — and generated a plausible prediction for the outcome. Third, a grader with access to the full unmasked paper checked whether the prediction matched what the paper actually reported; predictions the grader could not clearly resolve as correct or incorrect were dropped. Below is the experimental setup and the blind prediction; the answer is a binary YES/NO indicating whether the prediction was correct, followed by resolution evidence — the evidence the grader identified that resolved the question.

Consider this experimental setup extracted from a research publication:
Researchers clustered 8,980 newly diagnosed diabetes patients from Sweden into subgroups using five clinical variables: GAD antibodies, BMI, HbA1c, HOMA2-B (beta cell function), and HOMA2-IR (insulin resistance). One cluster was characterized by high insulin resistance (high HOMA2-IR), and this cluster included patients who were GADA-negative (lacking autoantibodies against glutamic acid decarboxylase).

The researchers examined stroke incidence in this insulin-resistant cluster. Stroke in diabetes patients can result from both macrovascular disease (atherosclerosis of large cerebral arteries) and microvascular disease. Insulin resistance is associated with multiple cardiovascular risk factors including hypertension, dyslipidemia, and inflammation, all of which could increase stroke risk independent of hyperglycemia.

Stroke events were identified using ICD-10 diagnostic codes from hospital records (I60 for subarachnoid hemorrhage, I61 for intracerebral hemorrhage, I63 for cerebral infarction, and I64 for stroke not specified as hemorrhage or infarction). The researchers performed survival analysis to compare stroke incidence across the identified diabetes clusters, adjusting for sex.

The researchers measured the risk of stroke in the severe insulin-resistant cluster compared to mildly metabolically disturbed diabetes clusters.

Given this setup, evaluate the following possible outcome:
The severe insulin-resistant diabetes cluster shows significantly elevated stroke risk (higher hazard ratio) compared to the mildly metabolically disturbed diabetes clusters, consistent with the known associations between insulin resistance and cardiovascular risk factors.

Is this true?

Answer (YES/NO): NO